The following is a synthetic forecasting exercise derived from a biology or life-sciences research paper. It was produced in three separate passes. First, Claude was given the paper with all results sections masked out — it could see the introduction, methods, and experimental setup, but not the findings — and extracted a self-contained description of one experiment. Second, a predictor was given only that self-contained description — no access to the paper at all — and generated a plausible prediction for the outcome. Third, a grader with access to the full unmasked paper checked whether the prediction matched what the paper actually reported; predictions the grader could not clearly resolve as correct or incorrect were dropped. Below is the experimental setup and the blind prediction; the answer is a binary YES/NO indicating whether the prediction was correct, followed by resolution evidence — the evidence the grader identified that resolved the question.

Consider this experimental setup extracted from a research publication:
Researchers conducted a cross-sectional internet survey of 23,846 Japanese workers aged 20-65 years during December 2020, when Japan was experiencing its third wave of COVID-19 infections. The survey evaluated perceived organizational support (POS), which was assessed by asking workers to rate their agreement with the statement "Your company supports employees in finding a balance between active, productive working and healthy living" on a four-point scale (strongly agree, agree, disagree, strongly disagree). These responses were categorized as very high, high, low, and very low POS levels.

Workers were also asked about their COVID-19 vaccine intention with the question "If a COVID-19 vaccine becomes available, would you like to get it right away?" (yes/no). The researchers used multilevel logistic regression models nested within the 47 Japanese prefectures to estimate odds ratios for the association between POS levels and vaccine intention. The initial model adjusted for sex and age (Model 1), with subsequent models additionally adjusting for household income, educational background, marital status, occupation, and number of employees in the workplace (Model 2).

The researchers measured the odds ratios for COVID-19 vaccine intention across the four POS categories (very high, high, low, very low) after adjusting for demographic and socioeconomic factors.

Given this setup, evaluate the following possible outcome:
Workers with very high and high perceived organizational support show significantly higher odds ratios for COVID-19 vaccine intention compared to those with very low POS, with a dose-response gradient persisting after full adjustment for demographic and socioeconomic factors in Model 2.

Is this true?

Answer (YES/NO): YES